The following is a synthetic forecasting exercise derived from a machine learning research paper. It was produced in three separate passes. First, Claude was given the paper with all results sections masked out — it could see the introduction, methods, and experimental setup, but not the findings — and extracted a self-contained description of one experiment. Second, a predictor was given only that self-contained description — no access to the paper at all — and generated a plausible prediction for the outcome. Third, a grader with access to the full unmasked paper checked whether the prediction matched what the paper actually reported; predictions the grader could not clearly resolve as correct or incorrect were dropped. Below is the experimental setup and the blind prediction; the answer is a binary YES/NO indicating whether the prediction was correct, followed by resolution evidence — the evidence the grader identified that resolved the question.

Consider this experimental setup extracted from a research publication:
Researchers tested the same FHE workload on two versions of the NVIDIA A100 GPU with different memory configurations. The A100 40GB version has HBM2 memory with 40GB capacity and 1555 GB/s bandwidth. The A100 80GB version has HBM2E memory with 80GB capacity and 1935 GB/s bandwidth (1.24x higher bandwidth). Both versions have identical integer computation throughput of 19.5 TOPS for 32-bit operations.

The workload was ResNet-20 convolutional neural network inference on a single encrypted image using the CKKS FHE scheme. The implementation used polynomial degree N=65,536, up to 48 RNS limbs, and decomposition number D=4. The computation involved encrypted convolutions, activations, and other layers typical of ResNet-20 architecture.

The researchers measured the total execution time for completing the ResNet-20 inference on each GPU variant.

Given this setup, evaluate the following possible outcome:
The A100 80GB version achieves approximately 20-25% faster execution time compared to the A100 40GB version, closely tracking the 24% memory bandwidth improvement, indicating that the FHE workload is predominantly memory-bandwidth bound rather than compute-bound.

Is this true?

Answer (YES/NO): NO